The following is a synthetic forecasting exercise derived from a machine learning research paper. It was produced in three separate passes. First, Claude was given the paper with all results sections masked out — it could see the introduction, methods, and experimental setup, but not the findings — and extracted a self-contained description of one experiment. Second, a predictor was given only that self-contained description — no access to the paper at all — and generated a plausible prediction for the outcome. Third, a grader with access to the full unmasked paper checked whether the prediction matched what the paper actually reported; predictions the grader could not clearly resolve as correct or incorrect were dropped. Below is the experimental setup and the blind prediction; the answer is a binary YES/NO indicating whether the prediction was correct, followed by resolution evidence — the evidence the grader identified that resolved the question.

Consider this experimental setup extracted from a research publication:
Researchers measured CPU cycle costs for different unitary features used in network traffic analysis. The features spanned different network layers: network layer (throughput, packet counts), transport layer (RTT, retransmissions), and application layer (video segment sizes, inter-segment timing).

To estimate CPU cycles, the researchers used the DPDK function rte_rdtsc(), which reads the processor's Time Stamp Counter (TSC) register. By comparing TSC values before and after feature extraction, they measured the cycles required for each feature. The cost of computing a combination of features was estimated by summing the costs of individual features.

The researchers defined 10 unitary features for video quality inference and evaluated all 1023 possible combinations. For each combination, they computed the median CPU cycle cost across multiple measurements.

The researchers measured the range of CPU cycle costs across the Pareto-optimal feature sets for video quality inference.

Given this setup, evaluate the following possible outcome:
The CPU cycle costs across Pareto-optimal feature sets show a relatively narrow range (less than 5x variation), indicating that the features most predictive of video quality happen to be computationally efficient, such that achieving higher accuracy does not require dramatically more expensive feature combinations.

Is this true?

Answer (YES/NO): NO